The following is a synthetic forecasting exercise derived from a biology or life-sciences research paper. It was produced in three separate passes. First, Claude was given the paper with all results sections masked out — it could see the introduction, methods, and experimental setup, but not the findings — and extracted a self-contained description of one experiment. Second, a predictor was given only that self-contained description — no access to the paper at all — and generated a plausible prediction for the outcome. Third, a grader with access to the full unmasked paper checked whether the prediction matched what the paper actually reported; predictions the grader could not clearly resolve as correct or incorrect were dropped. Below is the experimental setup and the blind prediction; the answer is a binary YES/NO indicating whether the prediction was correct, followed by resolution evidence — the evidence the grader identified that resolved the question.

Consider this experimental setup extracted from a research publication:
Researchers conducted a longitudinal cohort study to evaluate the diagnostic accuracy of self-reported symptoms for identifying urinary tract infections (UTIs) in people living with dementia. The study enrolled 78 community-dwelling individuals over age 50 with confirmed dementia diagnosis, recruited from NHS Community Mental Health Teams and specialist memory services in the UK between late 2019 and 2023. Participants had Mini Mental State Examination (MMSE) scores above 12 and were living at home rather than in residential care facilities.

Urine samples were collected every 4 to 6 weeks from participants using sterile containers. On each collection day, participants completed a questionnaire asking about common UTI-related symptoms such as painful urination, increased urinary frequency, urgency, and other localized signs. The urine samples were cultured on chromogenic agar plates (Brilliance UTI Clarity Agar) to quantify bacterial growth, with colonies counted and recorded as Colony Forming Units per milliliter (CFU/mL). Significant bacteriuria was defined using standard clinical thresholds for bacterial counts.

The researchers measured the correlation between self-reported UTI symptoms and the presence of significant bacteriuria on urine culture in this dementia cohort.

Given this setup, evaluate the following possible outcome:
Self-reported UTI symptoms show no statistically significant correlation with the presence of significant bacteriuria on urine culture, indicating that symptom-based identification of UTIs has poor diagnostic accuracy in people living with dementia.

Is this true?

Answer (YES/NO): YES